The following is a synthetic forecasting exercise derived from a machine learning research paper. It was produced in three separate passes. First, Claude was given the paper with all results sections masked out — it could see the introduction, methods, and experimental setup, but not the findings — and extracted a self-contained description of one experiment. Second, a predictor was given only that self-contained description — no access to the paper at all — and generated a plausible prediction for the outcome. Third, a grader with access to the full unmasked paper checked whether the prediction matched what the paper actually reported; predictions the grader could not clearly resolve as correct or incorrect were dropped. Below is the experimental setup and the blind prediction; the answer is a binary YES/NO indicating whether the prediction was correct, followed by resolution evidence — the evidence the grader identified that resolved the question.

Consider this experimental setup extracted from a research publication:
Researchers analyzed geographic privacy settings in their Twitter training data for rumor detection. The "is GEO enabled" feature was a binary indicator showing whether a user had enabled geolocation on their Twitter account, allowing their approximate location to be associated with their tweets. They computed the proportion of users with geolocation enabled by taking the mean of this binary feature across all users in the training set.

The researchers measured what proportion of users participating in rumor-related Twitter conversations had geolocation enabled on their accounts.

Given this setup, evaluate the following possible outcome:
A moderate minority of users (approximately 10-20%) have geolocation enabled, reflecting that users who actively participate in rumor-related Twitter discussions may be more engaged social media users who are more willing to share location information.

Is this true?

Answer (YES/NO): NO